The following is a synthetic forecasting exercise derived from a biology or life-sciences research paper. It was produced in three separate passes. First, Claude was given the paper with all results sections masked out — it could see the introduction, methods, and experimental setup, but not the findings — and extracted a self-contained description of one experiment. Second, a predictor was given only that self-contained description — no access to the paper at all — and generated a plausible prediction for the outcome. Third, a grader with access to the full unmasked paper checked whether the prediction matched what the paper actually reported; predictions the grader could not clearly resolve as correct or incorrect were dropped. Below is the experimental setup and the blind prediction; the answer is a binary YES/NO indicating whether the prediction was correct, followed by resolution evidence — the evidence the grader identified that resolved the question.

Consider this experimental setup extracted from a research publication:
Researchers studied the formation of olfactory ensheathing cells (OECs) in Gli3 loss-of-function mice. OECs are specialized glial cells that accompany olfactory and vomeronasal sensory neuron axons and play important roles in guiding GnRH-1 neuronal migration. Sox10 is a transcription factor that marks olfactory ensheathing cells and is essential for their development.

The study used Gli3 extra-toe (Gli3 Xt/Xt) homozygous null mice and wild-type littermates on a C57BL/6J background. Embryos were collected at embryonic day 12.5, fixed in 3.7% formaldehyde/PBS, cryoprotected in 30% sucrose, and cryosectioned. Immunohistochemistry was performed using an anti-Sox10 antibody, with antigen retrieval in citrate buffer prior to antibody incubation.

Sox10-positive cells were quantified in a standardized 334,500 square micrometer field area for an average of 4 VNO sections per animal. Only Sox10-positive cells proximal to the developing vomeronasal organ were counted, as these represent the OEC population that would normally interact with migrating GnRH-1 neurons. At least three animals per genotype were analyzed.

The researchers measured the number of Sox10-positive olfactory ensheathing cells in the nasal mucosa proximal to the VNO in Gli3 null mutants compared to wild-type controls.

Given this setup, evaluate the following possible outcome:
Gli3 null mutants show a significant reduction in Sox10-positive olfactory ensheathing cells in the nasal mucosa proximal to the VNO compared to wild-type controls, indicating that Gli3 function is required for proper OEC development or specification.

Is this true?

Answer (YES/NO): YES